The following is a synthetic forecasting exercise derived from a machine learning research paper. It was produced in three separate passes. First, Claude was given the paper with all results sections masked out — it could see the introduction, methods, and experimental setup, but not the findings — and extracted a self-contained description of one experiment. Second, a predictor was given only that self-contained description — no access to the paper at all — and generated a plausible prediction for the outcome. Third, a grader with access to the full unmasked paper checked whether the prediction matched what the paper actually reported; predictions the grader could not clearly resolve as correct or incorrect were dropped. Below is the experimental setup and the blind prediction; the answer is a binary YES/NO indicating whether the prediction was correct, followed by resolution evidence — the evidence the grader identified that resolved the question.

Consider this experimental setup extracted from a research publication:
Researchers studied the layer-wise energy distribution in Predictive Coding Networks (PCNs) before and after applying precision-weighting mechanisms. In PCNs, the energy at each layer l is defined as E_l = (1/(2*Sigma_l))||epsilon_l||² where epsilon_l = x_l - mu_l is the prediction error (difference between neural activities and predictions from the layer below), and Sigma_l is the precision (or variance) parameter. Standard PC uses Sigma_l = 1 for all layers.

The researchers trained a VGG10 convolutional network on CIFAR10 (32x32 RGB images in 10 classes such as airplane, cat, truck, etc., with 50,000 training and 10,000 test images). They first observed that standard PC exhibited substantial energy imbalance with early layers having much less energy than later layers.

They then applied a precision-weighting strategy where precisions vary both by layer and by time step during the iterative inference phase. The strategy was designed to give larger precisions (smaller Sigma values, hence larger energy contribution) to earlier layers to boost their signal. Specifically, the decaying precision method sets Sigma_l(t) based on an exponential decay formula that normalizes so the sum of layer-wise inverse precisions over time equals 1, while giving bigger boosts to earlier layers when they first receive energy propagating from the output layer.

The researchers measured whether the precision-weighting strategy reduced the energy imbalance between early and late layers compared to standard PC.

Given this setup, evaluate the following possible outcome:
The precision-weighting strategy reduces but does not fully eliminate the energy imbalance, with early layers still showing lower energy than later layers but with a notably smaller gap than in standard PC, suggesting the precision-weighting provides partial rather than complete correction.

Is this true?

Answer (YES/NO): NO